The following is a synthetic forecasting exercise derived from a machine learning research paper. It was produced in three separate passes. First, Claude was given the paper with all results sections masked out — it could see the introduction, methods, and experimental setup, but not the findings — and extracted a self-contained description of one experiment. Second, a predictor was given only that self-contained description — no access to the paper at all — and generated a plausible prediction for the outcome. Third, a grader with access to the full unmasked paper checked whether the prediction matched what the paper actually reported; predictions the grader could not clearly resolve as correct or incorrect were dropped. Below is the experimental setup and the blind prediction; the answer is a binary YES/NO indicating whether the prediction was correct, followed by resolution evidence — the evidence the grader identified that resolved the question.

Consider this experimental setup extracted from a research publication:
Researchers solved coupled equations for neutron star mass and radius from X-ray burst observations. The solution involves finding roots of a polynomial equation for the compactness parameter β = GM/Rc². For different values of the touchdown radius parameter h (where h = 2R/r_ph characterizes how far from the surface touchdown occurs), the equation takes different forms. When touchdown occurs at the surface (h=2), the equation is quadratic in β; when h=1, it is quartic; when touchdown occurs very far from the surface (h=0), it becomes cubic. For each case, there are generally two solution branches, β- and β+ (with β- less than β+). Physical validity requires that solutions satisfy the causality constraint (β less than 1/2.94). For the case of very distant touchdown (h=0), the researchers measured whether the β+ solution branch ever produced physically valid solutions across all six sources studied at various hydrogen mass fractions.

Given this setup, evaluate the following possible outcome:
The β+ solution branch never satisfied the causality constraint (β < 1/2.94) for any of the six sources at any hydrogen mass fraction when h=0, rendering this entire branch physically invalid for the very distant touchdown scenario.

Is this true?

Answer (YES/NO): YES